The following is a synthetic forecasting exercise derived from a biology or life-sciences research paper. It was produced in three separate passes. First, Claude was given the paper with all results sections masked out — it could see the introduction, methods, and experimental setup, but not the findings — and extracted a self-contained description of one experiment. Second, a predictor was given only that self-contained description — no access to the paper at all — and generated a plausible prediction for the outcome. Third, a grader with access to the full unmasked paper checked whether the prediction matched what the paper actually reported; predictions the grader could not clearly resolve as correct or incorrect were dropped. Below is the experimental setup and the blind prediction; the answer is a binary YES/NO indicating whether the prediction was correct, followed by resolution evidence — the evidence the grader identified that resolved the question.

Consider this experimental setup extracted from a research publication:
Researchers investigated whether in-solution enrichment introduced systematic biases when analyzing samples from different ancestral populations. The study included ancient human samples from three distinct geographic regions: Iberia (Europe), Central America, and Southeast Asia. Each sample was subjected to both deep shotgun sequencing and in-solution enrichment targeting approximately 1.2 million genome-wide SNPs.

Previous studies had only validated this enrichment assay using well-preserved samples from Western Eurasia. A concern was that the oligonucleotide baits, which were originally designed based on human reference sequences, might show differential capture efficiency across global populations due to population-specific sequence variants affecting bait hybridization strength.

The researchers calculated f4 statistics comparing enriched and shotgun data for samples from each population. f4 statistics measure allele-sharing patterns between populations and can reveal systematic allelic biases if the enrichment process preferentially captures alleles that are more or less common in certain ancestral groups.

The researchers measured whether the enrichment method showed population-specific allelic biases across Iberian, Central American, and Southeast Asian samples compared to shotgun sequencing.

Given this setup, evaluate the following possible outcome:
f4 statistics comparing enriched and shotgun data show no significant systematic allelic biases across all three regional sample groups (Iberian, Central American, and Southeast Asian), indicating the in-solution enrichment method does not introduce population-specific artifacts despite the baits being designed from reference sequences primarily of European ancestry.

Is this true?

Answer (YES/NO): YES